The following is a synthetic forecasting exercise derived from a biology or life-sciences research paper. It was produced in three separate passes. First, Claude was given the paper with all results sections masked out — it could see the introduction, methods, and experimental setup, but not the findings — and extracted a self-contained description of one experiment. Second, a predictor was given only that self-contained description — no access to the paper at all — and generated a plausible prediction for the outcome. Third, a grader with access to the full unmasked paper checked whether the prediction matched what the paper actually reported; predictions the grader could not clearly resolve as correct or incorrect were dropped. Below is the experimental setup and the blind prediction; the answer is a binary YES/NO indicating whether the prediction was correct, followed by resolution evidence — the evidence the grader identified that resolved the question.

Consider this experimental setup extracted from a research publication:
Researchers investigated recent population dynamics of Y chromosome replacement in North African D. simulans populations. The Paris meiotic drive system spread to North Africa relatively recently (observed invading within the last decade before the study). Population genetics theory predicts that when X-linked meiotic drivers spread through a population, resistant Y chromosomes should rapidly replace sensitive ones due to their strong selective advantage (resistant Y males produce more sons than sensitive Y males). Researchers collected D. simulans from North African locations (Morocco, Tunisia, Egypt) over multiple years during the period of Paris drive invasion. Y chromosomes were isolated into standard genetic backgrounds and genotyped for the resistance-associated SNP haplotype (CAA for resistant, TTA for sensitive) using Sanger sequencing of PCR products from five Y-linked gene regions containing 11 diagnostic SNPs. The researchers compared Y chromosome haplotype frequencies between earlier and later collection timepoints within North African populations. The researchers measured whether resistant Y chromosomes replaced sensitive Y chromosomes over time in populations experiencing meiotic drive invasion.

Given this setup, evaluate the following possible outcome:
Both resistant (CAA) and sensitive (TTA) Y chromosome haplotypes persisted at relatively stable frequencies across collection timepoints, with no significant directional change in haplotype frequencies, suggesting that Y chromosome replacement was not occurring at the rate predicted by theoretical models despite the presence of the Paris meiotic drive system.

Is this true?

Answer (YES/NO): NO